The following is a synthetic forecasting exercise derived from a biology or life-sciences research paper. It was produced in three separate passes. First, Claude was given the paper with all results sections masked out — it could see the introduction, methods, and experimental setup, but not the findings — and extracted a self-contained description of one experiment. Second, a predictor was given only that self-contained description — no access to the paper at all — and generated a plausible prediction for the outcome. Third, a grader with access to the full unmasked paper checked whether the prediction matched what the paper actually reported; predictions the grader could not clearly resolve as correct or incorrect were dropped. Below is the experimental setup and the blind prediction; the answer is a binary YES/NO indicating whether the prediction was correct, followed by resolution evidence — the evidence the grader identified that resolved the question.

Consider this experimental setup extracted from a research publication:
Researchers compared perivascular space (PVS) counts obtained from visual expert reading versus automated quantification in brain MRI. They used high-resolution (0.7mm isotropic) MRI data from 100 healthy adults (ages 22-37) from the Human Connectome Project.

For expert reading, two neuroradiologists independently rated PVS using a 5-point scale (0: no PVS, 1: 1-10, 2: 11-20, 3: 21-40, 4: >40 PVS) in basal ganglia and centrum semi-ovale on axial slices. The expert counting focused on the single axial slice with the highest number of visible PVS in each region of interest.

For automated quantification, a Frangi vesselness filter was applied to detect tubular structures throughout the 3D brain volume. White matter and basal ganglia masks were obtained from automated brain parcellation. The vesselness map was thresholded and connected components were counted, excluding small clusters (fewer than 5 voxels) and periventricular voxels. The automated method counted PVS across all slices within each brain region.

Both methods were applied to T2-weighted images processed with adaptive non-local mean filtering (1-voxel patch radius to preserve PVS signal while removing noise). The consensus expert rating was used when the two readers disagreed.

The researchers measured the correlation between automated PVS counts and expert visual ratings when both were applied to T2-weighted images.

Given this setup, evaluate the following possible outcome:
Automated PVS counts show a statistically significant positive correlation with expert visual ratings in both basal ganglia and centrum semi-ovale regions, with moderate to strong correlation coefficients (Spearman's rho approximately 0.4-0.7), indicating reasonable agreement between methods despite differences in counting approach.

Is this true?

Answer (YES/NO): NO